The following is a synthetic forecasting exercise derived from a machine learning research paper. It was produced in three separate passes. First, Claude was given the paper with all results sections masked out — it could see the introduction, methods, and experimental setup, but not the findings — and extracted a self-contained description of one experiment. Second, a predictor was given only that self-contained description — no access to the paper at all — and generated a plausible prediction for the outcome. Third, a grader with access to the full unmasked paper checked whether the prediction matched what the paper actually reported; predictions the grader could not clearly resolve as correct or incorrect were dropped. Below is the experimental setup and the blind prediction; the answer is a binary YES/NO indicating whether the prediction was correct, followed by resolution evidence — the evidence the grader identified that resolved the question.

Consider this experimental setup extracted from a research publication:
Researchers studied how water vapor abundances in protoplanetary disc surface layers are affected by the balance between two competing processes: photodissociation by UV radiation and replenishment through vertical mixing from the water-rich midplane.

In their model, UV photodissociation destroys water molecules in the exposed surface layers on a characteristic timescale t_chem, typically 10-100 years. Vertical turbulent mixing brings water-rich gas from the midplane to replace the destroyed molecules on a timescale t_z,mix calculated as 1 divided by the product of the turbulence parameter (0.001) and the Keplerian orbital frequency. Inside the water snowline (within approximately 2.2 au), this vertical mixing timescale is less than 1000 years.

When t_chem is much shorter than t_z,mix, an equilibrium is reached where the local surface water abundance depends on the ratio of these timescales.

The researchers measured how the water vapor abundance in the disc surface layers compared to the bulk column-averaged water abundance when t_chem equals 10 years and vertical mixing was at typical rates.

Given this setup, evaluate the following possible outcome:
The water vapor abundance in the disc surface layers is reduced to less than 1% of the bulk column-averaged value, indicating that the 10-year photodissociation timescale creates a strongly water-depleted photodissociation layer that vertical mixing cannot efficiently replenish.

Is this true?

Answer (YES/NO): NO